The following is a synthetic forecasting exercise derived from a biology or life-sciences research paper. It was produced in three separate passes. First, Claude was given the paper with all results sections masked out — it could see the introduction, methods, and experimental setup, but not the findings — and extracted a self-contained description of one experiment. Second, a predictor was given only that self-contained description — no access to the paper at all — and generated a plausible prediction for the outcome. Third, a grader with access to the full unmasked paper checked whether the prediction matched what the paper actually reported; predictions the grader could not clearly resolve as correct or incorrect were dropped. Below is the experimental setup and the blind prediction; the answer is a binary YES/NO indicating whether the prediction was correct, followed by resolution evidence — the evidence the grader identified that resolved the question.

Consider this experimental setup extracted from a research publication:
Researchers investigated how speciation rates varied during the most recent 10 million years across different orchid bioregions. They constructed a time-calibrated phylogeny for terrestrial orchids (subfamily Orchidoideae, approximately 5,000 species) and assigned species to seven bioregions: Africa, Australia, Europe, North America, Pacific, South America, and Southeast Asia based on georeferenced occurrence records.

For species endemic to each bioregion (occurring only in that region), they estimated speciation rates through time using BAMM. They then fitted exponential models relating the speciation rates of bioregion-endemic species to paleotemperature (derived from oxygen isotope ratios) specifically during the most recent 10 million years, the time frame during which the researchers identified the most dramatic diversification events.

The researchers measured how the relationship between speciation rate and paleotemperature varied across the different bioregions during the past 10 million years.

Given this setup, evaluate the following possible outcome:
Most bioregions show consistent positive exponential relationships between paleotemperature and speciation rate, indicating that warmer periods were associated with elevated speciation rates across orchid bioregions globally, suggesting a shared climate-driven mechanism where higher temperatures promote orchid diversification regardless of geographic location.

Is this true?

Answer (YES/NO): NO